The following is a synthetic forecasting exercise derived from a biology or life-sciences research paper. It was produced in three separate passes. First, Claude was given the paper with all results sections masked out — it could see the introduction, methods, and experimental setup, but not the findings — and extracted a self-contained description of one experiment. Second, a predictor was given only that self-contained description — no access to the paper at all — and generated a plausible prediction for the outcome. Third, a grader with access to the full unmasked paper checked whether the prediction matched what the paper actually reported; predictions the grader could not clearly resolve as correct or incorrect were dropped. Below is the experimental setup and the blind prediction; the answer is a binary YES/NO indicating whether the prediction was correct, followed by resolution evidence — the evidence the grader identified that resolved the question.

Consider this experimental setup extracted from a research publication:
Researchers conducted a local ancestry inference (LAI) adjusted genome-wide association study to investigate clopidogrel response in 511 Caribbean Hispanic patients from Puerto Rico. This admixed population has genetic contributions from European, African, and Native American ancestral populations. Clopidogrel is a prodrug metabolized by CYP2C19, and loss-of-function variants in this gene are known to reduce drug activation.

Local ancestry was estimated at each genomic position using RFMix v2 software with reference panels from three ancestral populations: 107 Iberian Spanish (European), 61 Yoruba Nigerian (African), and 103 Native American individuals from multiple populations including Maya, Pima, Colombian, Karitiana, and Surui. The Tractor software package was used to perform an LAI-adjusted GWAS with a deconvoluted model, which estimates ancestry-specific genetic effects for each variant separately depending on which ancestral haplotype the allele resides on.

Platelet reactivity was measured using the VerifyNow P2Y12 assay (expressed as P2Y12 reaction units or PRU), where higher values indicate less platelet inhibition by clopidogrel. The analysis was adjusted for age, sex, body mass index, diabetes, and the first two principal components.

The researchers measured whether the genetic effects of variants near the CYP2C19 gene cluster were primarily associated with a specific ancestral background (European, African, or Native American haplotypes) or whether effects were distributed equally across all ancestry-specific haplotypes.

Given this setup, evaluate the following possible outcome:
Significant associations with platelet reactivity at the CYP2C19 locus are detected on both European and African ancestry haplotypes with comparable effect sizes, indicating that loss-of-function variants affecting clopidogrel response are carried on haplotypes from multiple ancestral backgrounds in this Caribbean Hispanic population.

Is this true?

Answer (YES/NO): NO